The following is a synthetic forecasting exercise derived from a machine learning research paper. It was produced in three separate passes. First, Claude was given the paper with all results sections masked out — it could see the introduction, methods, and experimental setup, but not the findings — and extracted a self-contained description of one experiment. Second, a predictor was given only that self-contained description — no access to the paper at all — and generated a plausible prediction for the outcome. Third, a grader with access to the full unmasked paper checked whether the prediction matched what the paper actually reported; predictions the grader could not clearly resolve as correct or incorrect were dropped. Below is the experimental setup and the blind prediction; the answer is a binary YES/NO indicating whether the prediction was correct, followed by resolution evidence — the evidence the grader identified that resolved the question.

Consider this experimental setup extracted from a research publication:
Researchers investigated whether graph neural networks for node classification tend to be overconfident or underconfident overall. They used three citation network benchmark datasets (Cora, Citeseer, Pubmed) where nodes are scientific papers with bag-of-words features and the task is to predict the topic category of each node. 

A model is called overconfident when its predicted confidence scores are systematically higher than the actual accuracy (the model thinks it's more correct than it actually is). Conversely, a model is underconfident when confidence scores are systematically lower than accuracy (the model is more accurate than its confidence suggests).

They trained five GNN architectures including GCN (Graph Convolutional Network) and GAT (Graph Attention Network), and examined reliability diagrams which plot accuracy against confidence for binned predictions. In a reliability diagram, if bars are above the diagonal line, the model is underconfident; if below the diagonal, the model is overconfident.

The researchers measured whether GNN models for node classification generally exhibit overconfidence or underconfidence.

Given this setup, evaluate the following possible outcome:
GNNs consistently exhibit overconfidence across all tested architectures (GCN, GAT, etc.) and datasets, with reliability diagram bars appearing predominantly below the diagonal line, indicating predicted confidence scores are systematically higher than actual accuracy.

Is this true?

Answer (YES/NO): NO